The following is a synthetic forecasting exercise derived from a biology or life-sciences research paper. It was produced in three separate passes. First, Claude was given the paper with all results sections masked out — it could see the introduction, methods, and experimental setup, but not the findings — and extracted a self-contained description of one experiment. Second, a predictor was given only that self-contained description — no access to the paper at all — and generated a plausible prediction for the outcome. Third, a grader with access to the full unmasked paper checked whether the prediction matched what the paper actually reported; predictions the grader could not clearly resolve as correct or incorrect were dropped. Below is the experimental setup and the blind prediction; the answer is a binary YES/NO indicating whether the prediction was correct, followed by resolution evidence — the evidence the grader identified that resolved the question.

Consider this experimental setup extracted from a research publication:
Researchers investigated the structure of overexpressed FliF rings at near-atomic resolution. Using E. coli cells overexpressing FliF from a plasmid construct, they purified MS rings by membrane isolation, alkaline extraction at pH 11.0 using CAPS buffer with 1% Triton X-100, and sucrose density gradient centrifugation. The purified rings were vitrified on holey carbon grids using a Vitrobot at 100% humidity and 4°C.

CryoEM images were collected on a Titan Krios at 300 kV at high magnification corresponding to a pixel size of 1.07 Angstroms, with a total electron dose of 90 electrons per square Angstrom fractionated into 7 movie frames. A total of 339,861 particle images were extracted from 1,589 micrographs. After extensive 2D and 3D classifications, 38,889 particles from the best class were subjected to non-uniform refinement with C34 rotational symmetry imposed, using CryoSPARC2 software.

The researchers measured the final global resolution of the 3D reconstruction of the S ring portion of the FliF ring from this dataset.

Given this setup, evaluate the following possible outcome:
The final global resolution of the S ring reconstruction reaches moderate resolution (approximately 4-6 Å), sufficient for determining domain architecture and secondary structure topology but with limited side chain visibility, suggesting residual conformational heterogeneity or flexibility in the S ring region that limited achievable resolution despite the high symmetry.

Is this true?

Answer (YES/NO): NO